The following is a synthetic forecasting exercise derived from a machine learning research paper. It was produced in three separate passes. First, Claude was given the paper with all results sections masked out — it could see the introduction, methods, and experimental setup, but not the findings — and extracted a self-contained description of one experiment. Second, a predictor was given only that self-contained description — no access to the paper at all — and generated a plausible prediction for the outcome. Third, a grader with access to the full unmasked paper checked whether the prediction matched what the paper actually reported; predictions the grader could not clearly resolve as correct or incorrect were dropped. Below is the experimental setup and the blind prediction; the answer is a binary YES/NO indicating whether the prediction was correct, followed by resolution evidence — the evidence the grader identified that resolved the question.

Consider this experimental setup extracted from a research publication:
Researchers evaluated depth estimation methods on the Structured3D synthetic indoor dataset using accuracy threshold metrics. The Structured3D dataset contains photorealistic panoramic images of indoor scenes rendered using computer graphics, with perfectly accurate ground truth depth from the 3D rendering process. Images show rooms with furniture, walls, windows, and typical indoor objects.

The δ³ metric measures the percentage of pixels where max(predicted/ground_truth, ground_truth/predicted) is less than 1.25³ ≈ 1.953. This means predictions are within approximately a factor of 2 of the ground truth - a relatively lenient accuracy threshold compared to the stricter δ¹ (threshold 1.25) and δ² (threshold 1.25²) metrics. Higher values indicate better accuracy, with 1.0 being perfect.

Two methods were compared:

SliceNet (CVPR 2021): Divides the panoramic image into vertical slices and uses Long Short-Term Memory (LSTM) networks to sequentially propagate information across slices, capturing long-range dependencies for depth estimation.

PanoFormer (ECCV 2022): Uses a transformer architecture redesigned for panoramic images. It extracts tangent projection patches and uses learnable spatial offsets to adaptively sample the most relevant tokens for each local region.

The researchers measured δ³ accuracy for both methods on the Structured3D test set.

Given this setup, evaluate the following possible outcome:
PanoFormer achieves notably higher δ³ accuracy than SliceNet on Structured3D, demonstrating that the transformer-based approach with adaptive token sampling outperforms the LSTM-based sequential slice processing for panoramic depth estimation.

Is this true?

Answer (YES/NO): YES